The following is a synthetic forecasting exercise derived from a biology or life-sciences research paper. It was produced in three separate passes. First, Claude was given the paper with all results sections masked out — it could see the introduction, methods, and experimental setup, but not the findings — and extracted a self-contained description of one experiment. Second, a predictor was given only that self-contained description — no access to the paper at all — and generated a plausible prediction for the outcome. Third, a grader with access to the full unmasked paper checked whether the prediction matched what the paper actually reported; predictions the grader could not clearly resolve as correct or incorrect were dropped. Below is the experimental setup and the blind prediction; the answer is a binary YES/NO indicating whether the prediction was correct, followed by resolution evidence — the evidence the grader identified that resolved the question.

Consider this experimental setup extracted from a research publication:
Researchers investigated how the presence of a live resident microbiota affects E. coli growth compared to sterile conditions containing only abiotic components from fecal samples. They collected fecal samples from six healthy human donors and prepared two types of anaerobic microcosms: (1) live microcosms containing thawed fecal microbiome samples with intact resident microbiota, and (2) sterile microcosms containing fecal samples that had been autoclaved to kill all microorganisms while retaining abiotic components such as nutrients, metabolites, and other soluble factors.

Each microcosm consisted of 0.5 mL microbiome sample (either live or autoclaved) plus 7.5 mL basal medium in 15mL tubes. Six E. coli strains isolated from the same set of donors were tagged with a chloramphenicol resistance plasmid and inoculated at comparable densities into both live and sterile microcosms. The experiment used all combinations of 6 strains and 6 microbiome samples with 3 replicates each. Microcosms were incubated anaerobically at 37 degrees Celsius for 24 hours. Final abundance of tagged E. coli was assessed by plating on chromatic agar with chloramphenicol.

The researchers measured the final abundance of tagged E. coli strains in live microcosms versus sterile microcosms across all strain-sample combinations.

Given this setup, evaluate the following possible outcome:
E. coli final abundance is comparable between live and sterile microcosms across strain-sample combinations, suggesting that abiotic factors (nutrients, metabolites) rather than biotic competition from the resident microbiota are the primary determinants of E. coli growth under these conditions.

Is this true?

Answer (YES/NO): NO